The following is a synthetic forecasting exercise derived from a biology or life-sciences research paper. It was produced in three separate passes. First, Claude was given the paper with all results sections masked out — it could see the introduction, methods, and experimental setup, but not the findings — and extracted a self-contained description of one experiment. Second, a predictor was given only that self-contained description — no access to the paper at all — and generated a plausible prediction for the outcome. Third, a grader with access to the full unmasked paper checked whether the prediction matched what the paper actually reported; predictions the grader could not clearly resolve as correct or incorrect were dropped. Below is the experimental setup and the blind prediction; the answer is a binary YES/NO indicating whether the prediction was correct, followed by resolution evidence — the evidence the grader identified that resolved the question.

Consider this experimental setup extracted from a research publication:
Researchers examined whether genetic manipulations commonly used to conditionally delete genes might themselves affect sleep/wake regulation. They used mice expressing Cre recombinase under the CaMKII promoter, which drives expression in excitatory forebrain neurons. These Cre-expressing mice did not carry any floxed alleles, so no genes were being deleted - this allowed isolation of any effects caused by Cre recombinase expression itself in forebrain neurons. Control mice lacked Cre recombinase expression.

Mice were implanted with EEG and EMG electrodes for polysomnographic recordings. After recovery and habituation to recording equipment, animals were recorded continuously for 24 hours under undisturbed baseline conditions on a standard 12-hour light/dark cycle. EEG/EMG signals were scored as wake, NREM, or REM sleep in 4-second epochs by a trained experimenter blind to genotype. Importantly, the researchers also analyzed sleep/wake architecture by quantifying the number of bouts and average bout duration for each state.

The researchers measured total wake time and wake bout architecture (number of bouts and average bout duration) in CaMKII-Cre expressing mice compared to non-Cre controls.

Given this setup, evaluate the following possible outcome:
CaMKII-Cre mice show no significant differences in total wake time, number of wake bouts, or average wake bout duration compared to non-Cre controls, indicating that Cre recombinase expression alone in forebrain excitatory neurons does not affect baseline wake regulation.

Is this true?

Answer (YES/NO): NO